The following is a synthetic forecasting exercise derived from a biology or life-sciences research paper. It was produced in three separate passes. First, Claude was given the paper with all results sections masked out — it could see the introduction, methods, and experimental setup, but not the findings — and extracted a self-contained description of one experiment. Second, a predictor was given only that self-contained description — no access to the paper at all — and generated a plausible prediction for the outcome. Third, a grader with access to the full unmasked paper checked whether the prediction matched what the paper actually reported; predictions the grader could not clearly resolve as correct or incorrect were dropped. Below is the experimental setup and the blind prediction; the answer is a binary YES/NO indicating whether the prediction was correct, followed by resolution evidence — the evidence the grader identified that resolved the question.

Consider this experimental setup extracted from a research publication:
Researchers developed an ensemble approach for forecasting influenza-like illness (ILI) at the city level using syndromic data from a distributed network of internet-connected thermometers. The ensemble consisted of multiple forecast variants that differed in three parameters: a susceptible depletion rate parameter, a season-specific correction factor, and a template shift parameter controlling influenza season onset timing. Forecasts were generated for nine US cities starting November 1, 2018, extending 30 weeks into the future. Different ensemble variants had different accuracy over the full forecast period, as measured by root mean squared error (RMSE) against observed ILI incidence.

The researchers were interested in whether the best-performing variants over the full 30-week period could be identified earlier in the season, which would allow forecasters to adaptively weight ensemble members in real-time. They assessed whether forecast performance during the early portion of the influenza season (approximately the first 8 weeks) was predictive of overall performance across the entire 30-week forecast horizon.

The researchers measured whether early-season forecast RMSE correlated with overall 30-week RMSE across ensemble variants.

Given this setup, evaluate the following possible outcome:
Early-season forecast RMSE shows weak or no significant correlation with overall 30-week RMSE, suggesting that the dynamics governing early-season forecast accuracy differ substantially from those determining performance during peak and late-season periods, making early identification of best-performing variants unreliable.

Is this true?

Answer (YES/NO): NO